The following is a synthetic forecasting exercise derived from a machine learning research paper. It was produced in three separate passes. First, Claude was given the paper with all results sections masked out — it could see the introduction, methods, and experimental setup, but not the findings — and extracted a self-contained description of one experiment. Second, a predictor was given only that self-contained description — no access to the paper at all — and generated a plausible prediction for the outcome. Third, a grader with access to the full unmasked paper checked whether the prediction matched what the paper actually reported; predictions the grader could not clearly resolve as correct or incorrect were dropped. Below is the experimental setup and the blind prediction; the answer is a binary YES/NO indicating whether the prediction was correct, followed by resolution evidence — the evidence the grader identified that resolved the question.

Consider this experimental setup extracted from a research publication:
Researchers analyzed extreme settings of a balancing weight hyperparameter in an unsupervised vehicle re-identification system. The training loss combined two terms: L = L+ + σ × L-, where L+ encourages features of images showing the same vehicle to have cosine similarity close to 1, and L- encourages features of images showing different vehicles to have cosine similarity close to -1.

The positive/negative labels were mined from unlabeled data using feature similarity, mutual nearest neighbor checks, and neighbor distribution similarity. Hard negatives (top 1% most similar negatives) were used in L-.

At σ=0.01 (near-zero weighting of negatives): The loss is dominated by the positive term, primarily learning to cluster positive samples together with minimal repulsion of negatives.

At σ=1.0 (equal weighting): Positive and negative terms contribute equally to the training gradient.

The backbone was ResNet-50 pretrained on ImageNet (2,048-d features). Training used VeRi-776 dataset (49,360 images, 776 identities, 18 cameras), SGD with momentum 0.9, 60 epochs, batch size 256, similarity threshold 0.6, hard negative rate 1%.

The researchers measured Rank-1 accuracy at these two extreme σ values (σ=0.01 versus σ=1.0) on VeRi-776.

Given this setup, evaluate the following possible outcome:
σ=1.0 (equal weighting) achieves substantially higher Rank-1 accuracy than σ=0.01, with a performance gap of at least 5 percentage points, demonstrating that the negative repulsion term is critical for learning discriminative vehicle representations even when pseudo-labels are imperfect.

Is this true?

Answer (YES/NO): NO